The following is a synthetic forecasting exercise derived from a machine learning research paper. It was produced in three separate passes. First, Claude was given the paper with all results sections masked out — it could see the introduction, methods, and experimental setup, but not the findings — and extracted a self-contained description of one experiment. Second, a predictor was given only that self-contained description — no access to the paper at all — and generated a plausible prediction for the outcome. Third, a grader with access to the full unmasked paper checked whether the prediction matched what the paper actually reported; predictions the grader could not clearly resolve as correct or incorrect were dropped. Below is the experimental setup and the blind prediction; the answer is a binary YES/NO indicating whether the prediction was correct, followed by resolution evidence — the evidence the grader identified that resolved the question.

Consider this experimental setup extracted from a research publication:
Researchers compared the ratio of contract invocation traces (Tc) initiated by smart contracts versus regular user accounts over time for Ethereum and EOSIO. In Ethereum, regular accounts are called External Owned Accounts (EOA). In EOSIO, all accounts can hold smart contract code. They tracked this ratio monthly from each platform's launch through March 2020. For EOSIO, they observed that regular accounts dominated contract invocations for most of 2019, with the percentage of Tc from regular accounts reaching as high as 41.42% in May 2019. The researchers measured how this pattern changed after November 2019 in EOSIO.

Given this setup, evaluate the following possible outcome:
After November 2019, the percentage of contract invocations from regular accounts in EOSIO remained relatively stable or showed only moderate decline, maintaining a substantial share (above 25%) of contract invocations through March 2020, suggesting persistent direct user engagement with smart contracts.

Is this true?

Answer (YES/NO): NO